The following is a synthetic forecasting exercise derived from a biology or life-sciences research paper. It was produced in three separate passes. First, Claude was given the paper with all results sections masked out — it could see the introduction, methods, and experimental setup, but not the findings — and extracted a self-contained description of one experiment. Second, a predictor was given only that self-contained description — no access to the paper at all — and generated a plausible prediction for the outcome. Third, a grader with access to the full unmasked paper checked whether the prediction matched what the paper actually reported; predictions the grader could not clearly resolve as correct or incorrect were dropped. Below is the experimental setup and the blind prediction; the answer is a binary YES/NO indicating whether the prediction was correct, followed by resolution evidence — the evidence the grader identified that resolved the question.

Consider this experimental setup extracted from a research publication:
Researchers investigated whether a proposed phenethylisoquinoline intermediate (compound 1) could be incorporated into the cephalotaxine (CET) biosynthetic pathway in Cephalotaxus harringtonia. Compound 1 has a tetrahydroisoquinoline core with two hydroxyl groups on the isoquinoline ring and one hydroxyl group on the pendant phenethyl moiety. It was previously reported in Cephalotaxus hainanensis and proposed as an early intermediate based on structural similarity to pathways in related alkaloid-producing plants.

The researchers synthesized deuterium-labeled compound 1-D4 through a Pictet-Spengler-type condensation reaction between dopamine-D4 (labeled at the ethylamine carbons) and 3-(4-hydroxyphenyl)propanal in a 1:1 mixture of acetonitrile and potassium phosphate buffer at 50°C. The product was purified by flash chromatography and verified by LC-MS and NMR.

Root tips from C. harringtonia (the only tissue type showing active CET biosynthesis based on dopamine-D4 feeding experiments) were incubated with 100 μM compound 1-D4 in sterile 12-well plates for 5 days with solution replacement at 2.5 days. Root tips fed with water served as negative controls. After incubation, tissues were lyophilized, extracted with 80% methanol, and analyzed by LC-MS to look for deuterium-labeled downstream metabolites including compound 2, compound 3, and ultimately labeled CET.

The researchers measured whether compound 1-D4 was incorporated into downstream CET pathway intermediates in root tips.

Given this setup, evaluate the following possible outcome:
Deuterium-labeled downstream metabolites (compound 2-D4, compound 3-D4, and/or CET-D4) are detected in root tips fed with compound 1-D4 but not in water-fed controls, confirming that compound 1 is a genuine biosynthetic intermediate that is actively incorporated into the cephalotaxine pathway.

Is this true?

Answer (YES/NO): NO